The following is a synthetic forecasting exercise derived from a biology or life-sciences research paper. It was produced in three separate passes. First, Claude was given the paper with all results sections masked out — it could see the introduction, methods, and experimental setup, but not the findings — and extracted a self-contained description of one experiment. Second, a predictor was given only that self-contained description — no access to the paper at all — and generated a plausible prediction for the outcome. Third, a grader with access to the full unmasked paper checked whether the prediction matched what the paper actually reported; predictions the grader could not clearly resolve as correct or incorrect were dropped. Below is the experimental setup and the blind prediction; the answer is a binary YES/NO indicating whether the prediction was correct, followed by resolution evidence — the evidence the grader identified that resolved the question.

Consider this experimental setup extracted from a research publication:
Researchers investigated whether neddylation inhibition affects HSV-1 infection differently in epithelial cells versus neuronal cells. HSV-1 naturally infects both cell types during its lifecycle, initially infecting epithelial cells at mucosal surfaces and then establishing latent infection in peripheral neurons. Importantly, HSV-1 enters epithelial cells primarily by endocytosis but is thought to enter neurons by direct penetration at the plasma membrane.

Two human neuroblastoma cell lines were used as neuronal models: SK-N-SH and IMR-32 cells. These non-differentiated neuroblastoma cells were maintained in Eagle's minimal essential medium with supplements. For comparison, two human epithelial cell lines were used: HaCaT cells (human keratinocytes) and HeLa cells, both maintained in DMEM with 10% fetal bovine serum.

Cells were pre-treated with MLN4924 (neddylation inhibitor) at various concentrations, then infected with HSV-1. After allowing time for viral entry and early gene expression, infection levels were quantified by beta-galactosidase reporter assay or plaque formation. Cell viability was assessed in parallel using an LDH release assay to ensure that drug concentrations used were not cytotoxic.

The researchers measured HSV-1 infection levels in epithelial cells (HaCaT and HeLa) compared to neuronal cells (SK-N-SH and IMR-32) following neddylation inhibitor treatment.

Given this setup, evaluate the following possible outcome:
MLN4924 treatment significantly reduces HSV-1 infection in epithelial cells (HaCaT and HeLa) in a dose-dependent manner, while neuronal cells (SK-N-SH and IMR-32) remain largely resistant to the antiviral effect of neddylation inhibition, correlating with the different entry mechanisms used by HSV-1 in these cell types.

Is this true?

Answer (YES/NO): NO